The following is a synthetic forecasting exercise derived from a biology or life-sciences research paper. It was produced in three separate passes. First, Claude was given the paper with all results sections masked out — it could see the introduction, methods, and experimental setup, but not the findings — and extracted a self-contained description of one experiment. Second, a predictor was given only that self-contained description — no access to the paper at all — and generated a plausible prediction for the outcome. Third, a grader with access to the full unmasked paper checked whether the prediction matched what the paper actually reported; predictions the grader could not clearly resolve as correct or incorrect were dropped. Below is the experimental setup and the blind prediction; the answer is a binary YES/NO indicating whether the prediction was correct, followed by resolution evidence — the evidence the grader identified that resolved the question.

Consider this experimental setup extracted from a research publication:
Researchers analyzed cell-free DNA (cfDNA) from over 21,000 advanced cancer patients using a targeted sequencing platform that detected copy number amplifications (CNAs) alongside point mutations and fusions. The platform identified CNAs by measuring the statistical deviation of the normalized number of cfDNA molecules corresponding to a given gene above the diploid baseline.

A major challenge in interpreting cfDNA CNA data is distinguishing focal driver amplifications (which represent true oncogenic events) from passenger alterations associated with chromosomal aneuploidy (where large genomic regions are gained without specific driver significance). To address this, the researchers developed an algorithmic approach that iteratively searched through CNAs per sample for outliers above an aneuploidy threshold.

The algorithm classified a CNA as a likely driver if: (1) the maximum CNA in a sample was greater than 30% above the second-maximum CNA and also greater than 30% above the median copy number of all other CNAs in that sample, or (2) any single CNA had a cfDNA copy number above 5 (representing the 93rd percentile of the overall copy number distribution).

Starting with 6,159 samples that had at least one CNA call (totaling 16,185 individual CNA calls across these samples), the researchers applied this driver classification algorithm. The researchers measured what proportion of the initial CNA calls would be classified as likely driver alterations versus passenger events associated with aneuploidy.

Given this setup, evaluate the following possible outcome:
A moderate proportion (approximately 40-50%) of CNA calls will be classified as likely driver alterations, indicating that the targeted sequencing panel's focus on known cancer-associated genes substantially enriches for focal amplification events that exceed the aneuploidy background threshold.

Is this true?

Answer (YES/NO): NO